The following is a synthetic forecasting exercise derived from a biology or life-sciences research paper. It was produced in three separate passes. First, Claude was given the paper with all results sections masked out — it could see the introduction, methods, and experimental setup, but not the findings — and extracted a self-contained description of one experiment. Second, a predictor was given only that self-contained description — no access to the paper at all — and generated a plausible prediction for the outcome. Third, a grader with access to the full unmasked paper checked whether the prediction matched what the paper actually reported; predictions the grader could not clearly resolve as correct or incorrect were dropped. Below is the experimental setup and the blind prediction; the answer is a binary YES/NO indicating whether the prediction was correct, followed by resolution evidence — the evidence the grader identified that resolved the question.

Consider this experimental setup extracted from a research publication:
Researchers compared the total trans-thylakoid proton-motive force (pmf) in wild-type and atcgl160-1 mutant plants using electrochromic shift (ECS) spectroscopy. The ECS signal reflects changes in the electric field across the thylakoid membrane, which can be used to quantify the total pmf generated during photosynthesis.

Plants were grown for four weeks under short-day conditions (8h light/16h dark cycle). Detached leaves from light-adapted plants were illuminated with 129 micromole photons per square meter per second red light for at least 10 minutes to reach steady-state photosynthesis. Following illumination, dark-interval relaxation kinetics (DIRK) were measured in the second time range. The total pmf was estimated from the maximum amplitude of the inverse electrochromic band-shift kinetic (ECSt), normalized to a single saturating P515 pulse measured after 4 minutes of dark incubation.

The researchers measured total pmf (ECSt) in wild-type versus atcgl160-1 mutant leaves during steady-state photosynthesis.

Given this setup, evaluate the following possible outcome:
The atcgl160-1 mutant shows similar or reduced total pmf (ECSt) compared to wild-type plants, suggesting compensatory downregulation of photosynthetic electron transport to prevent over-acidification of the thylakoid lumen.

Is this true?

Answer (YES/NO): NO